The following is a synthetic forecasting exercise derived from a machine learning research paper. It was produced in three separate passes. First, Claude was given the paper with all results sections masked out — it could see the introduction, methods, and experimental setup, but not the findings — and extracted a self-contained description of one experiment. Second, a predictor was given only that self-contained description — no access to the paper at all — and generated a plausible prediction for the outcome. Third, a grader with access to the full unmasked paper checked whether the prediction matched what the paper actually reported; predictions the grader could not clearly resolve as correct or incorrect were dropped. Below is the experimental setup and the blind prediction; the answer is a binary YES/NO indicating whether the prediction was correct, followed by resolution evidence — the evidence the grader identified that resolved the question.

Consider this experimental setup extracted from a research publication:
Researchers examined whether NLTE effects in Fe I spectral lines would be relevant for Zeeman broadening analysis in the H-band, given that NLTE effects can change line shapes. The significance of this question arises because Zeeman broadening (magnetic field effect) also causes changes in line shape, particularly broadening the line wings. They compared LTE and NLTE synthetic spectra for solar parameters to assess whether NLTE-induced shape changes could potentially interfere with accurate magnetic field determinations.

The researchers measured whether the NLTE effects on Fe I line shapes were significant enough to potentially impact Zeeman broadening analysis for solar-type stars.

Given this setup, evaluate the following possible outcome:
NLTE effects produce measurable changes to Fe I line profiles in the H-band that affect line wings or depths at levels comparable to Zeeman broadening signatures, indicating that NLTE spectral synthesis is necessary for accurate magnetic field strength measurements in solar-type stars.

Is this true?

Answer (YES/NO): NO